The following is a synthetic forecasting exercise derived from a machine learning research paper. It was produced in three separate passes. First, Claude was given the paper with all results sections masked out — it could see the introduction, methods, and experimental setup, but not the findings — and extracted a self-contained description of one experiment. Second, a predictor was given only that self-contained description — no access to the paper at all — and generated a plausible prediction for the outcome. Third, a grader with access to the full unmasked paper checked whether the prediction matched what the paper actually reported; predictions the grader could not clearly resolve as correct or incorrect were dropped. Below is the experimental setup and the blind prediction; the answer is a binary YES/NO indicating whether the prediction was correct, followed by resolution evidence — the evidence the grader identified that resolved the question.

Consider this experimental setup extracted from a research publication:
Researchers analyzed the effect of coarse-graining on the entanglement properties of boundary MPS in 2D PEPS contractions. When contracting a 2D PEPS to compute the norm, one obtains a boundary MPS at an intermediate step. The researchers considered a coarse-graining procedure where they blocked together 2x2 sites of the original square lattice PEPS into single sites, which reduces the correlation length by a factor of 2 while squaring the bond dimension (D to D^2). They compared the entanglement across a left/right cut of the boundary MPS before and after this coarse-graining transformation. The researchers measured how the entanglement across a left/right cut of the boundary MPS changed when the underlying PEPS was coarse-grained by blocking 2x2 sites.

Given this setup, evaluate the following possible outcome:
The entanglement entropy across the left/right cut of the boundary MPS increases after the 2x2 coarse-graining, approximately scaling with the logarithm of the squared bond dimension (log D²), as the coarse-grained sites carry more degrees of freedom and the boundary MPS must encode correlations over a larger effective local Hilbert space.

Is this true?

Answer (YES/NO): NO